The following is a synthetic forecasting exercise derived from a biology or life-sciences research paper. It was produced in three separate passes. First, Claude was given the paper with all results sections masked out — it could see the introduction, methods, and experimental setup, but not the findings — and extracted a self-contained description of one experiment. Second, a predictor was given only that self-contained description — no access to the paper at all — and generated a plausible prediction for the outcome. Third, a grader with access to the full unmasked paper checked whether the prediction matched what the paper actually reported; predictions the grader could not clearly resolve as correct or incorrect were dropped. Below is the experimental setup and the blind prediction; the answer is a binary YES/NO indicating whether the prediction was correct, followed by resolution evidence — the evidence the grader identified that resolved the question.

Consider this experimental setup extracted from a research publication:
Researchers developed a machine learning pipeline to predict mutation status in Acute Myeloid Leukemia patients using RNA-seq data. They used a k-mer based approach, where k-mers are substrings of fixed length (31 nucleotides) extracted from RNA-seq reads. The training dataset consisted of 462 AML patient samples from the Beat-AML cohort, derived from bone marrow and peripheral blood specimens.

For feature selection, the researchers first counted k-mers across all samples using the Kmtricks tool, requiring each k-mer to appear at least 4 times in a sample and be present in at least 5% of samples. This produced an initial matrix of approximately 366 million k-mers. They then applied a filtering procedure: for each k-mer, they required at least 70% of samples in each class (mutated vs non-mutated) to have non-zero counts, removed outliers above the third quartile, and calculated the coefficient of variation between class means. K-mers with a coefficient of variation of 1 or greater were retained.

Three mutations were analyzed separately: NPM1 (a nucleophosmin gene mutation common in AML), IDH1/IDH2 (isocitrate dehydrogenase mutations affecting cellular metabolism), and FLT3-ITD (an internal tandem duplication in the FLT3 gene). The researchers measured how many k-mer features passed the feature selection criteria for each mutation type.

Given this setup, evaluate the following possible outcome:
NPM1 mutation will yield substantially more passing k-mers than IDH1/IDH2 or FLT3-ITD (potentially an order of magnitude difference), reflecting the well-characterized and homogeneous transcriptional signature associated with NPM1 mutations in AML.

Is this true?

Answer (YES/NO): YES